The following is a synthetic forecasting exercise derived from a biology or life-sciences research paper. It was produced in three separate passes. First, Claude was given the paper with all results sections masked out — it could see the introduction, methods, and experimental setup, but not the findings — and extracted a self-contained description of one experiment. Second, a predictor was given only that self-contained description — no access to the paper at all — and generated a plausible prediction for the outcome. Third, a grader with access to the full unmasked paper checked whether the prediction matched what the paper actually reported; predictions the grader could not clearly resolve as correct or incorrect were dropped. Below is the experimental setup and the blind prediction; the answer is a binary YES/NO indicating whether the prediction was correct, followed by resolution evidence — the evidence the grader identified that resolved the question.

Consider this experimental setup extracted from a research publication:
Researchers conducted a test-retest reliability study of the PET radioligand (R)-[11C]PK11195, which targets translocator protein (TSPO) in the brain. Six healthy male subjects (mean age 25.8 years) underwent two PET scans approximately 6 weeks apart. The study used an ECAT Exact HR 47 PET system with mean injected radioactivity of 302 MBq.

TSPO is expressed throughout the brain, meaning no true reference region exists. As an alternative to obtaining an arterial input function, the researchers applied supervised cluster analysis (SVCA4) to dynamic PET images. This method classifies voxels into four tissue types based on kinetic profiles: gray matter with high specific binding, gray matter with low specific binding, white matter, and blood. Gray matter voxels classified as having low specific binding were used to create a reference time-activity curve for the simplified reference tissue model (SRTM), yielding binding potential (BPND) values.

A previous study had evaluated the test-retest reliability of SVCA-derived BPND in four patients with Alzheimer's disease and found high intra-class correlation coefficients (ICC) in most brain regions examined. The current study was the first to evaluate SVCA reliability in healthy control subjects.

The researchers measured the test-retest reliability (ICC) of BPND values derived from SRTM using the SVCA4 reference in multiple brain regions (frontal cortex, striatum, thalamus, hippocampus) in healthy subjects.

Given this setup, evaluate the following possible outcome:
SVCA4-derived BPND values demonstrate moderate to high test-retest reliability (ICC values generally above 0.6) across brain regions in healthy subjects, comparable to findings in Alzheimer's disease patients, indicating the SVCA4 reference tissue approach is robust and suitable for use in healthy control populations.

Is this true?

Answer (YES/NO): NO